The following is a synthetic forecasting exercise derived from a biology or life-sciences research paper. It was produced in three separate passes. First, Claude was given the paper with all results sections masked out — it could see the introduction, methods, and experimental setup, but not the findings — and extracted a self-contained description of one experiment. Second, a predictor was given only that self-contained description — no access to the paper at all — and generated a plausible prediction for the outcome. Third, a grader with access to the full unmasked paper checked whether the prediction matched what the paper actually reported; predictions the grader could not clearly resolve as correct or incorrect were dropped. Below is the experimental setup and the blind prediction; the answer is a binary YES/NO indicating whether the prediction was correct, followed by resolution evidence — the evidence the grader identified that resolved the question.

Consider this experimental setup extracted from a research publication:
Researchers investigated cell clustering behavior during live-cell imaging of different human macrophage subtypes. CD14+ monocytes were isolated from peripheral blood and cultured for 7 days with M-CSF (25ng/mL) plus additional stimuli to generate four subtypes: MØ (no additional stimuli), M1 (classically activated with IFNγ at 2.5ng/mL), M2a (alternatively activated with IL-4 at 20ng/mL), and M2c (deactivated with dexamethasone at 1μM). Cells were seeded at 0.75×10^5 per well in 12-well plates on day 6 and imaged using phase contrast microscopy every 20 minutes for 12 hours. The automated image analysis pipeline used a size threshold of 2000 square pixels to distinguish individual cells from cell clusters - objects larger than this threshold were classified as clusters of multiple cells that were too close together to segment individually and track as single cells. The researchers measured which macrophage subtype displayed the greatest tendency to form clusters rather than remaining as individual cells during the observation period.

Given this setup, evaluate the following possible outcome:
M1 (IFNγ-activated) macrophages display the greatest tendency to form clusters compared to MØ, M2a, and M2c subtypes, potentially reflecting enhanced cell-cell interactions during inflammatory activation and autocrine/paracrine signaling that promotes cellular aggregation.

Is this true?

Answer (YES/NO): YES